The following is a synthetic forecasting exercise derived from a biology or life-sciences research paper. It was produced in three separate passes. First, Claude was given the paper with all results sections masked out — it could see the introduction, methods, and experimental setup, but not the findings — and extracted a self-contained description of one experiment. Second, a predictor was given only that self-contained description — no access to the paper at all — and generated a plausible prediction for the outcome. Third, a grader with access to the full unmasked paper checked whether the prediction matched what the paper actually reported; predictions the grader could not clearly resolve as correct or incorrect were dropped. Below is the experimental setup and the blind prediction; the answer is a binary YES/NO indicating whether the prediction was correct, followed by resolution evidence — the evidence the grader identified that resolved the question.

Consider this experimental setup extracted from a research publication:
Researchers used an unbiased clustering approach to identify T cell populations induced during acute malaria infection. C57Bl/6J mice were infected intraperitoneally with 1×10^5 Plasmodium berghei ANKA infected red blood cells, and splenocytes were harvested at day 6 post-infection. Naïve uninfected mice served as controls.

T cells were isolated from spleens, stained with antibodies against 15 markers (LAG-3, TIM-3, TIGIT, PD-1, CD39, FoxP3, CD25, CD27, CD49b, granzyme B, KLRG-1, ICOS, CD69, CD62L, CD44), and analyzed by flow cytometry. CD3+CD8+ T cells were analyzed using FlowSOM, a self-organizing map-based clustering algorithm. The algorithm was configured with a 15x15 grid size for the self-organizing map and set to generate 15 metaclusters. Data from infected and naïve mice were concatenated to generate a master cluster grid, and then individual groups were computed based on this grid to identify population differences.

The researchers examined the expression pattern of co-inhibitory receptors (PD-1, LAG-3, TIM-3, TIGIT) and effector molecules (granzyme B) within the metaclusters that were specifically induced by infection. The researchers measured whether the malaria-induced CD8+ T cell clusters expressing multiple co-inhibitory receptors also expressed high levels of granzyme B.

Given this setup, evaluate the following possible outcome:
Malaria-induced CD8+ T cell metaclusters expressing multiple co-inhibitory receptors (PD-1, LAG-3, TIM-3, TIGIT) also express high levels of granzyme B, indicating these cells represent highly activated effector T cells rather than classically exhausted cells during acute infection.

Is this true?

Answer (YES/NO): YES